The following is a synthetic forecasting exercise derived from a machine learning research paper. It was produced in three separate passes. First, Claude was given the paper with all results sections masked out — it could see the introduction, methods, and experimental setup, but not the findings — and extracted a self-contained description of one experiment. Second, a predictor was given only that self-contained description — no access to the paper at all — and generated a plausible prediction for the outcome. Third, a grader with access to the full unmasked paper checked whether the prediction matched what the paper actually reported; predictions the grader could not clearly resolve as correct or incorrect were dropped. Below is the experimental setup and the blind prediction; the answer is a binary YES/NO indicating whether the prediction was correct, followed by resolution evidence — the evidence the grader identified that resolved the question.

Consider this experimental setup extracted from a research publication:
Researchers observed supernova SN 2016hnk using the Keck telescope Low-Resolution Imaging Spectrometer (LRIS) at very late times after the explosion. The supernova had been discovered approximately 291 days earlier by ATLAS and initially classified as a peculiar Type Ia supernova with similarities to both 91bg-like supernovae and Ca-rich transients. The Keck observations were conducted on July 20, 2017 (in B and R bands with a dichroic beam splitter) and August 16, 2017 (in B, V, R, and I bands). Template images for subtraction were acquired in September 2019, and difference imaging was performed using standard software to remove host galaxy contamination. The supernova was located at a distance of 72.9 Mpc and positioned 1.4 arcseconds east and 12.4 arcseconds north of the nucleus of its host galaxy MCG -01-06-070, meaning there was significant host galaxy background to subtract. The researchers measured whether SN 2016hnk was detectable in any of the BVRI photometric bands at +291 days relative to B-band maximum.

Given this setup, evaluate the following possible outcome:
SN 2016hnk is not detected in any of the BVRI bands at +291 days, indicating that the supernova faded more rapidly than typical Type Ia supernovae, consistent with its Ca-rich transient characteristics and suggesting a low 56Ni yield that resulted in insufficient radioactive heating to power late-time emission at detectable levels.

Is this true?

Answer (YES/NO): NO